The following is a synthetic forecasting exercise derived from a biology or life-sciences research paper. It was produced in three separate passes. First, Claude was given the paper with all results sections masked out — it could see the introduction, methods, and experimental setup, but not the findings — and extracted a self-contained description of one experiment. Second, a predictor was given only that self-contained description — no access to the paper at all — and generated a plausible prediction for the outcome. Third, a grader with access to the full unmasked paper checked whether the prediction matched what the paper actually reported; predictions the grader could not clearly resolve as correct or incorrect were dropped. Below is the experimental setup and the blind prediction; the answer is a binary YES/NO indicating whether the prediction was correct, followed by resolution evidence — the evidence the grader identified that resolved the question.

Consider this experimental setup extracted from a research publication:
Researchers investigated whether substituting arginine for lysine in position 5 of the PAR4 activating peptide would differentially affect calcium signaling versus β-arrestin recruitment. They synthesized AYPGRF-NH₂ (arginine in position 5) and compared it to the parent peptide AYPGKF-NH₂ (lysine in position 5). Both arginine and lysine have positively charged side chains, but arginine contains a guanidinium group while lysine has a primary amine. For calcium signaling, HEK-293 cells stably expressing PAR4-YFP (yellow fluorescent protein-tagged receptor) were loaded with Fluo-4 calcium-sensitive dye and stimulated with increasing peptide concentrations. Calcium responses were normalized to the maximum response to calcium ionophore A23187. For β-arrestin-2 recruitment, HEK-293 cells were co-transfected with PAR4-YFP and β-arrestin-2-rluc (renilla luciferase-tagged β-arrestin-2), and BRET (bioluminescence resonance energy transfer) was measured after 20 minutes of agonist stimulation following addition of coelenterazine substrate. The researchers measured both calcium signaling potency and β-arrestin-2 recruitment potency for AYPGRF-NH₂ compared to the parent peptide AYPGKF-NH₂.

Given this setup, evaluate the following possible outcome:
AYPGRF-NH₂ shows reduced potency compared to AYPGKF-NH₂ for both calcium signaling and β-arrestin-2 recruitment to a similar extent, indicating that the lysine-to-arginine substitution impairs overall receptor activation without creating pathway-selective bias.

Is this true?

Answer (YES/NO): NO